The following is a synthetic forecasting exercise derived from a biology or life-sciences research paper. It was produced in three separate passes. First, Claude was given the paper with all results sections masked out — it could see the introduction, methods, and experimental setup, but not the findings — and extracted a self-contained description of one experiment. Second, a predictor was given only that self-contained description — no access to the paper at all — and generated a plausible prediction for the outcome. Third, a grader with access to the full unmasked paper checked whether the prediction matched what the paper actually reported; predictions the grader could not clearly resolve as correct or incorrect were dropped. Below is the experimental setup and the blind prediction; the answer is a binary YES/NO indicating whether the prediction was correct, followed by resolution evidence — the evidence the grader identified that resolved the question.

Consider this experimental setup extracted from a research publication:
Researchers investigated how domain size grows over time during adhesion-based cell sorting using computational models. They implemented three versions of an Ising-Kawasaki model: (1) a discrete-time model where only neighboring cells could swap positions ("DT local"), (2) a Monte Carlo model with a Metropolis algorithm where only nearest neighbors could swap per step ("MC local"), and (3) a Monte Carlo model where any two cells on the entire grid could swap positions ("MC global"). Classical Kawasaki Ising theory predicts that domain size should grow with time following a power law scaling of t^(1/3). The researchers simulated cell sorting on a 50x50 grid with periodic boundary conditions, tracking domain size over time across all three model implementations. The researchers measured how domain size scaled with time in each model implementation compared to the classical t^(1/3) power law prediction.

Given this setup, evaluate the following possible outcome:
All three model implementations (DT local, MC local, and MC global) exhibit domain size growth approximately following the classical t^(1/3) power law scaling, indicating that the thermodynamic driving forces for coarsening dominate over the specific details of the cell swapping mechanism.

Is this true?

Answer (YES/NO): NO